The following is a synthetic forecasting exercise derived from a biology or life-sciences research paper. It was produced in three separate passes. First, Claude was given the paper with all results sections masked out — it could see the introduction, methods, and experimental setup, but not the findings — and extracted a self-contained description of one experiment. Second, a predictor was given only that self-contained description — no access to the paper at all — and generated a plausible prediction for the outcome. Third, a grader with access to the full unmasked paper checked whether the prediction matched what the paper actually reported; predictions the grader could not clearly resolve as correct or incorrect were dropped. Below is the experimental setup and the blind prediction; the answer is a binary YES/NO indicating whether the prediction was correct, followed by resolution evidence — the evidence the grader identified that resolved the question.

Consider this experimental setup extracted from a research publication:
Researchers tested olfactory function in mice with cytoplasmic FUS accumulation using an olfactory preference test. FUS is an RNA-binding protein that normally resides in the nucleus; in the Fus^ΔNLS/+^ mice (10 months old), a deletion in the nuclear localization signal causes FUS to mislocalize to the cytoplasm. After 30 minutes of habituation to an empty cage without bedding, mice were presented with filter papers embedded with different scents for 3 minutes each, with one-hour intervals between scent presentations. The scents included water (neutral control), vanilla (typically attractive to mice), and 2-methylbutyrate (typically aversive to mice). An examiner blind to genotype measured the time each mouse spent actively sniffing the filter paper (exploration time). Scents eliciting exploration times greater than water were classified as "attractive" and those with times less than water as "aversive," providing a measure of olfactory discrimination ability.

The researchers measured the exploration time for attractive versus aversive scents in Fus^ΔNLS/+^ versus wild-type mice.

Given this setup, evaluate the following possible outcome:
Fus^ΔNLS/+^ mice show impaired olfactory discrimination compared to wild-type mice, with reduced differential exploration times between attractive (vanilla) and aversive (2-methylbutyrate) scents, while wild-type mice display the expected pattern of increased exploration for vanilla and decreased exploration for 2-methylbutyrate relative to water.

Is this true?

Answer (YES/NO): NO